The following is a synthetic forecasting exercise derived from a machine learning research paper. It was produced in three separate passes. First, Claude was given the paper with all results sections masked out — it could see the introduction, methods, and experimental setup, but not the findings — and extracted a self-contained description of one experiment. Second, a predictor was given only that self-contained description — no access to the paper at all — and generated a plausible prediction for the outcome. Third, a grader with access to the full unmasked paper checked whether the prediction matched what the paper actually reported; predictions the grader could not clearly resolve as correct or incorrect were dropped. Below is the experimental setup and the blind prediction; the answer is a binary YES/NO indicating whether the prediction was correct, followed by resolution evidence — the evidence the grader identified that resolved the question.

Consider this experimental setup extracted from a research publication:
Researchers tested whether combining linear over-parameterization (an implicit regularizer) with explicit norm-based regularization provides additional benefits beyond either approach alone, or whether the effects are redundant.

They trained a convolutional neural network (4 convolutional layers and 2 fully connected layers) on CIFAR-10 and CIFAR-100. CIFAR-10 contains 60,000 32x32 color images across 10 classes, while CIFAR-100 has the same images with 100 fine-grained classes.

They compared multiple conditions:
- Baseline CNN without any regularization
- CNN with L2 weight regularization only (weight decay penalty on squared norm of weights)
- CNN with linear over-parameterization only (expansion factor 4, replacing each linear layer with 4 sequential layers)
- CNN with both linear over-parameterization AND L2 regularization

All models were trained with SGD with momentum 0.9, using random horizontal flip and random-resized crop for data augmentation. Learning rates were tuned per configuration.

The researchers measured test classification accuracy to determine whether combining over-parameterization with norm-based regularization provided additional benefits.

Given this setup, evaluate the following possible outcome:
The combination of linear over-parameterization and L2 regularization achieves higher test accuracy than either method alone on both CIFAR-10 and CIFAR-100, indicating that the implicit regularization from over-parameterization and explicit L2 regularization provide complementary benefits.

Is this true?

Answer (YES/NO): YES